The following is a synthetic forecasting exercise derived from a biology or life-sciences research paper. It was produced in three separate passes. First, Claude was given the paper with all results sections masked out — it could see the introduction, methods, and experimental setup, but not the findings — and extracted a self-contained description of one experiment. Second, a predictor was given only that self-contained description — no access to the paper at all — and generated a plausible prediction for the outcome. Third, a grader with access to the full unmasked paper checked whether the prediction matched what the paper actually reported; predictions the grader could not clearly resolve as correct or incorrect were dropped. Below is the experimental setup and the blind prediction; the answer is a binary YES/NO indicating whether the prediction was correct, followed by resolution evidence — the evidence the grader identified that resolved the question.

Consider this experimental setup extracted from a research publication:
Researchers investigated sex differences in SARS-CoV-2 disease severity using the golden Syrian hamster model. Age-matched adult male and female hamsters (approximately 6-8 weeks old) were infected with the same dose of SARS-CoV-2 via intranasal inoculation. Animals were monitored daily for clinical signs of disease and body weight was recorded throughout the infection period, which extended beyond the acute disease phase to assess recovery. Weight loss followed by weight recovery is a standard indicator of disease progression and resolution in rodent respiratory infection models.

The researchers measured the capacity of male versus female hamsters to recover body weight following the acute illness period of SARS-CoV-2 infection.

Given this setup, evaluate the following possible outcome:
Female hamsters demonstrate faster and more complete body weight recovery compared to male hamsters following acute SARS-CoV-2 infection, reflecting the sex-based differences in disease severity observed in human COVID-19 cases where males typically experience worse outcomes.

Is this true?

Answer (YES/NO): YES